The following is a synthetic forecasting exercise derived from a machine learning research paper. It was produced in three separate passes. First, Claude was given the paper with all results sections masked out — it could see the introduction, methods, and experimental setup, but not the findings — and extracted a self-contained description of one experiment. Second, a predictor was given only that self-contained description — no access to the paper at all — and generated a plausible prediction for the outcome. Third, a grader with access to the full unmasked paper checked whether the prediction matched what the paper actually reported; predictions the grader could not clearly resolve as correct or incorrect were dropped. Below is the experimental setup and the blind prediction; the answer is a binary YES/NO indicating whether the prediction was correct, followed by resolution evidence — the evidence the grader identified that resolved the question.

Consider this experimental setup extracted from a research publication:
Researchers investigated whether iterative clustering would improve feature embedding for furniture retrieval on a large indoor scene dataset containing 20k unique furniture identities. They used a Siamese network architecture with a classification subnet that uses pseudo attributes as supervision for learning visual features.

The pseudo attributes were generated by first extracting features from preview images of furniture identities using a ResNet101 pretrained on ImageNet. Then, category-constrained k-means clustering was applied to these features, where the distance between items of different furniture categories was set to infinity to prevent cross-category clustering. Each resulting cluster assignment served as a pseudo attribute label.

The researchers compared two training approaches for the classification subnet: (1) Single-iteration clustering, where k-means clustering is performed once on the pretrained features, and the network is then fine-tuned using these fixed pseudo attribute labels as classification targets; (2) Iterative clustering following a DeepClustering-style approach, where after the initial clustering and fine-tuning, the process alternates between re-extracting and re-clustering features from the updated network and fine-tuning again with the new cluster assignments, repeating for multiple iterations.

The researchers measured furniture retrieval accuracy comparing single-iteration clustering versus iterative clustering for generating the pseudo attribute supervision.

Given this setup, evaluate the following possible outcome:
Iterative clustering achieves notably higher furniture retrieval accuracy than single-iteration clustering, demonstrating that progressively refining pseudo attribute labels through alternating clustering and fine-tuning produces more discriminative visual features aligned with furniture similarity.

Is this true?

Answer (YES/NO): NO